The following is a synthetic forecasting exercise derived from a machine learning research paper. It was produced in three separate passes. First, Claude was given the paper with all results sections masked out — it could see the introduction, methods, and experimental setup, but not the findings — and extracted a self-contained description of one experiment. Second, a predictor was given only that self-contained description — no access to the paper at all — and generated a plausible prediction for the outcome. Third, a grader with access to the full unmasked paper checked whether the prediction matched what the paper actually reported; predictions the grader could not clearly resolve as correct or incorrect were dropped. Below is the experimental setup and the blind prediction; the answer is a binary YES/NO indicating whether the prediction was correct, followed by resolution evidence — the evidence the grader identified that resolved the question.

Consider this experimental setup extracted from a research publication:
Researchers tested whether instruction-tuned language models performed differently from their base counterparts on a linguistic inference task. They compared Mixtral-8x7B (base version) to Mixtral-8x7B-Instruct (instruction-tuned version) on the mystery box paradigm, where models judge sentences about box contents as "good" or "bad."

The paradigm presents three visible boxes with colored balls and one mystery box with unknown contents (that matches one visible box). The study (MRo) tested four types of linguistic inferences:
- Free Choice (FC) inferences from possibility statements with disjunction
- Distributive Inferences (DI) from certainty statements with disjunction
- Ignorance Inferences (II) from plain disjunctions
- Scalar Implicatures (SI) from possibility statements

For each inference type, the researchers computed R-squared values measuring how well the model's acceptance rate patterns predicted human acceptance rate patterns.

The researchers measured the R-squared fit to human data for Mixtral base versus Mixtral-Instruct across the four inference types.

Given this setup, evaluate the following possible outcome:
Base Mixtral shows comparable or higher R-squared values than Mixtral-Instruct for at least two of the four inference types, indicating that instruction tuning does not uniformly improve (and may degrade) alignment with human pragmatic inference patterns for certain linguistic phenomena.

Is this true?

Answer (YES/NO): NO